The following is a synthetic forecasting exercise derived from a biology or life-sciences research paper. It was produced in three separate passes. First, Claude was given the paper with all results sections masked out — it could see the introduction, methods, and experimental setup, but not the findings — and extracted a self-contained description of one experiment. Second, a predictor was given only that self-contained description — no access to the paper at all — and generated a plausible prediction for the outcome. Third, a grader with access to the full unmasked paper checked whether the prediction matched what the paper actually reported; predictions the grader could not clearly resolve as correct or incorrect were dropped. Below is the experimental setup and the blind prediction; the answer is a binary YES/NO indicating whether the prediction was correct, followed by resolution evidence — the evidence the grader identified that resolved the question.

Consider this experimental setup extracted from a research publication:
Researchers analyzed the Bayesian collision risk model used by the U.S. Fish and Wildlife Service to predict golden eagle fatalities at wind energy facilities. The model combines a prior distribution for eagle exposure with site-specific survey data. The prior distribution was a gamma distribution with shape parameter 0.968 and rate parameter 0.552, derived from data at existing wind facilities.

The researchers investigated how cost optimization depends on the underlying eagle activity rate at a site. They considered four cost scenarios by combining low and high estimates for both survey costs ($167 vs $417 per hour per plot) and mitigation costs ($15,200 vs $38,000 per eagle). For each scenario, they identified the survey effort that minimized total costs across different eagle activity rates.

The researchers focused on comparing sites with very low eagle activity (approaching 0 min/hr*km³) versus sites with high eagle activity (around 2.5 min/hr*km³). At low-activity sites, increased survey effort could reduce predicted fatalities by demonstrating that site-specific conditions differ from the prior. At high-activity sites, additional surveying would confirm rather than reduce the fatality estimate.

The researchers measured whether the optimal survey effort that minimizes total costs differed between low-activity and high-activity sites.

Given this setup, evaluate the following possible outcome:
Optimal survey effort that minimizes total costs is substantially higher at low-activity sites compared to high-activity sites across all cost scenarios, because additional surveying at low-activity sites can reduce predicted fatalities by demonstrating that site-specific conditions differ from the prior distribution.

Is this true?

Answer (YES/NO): YES